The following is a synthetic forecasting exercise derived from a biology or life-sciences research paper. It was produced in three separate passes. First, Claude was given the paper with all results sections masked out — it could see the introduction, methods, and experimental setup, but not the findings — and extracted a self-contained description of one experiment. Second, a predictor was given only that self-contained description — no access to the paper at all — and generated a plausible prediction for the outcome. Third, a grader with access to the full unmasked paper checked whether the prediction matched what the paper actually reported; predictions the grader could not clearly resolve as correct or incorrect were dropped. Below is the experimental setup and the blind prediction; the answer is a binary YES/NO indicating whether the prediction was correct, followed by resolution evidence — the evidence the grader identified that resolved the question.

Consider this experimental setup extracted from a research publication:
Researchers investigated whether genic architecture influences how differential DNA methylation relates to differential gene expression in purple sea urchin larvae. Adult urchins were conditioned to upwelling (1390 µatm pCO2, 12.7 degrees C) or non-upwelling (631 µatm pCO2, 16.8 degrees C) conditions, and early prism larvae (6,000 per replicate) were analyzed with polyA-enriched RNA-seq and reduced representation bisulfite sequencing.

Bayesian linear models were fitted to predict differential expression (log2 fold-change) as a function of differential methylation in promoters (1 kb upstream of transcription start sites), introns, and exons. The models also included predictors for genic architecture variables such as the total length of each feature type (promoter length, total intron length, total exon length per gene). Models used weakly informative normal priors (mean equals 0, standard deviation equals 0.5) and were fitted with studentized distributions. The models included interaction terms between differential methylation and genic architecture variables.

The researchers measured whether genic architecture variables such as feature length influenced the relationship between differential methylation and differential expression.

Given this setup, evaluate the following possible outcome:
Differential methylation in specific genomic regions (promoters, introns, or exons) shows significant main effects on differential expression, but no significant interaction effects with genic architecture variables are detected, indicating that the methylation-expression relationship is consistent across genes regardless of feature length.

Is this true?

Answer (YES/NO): NO